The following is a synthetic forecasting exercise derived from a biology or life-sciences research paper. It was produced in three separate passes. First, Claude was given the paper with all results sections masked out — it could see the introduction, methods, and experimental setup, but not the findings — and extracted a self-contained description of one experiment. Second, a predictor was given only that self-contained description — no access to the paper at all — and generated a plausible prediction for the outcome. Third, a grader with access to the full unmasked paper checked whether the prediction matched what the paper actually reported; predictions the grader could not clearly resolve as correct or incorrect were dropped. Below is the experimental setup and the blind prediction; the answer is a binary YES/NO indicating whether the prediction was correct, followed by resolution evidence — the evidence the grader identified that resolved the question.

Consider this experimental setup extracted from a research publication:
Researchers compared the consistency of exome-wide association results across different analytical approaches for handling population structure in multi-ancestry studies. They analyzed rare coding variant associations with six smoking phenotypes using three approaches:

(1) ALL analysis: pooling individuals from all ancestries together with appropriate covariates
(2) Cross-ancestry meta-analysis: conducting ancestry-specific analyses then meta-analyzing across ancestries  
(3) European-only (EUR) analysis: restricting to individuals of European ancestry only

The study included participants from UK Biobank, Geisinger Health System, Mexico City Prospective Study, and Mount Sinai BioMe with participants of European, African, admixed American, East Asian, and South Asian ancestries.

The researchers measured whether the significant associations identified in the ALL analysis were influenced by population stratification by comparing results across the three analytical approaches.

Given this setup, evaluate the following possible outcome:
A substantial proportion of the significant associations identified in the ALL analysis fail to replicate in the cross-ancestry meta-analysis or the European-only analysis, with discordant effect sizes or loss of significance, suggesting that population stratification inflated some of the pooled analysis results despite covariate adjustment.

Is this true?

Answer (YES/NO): NO